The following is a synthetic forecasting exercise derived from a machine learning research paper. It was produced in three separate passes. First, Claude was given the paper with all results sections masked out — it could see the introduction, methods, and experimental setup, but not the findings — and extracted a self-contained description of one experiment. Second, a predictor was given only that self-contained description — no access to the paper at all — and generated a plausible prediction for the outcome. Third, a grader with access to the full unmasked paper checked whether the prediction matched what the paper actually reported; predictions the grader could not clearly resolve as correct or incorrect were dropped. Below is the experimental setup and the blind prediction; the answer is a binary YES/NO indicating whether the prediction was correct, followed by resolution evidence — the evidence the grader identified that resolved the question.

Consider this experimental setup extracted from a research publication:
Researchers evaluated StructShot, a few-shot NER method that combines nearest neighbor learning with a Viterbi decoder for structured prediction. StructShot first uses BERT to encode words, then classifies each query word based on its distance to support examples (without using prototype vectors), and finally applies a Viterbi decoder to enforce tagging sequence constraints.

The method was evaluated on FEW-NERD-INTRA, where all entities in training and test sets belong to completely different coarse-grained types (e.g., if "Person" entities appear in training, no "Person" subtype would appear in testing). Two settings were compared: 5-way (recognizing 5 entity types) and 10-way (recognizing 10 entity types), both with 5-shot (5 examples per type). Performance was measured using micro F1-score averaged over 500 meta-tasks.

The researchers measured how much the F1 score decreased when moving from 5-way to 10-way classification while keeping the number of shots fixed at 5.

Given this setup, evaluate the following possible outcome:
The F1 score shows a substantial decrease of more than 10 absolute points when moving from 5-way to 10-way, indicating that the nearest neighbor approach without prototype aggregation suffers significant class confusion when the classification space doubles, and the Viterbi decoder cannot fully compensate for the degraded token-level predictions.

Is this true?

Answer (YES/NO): NO